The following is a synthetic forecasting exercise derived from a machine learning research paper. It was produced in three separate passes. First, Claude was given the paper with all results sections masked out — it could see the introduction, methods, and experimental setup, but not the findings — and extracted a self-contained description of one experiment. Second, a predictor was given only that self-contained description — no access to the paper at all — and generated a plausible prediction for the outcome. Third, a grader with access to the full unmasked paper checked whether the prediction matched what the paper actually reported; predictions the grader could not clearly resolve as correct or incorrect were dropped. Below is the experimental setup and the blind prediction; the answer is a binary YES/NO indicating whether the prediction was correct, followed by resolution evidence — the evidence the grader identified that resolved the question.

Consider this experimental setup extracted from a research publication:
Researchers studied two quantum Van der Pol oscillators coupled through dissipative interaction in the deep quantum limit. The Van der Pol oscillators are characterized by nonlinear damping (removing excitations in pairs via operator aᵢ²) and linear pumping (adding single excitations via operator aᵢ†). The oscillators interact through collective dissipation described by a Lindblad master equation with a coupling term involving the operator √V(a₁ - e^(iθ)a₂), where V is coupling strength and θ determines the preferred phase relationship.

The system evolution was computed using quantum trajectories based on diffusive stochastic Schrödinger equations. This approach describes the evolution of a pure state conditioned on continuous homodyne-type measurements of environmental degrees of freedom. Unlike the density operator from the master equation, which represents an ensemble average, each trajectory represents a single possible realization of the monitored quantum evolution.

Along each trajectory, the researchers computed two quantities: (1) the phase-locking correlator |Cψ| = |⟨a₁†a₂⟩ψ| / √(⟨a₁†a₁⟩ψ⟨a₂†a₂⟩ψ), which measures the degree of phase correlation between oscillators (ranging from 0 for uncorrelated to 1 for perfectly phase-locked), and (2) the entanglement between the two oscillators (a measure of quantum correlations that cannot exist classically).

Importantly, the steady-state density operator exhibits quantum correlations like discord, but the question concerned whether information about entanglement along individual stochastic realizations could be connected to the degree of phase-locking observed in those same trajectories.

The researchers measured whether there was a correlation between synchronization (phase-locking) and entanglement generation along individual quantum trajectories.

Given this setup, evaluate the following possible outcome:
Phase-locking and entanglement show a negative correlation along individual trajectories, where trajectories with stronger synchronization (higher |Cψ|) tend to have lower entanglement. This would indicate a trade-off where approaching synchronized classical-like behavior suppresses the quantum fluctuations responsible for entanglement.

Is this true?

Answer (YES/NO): NO